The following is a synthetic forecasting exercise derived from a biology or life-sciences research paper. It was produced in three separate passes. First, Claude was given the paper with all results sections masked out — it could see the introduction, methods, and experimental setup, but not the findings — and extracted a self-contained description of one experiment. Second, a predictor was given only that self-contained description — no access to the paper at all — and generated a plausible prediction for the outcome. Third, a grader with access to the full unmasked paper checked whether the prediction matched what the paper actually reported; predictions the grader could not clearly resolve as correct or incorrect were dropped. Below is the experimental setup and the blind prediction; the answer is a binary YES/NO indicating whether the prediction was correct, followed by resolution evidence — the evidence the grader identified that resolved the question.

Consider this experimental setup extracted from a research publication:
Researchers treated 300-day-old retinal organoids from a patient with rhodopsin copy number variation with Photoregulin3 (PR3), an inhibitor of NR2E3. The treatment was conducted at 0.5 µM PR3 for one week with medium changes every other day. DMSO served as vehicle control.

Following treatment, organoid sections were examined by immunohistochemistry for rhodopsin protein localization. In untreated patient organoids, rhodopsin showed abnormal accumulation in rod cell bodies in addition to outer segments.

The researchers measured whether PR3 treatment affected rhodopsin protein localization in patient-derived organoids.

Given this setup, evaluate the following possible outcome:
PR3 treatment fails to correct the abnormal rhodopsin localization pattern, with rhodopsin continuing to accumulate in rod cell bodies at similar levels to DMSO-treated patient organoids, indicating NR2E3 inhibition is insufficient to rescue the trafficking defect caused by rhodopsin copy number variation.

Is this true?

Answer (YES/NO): NO